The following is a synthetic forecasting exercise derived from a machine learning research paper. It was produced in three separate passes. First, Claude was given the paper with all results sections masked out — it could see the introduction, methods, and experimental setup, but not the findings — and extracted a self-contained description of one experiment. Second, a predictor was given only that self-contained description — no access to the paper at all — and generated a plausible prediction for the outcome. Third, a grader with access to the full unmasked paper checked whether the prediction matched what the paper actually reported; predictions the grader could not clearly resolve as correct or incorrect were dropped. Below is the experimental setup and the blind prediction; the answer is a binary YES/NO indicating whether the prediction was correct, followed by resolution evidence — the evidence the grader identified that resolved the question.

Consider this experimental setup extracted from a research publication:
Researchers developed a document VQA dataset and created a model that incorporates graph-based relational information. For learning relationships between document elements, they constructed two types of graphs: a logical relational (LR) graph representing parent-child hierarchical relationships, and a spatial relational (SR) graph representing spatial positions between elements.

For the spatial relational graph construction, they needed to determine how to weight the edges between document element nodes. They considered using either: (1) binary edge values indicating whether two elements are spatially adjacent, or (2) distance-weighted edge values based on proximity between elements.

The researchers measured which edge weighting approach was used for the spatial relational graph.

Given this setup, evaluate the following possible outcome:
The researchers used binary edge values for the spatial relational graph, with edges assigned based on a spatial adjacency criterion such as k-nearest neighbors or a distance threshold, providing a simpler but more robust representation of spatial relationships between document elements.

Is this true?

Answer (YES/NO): NO